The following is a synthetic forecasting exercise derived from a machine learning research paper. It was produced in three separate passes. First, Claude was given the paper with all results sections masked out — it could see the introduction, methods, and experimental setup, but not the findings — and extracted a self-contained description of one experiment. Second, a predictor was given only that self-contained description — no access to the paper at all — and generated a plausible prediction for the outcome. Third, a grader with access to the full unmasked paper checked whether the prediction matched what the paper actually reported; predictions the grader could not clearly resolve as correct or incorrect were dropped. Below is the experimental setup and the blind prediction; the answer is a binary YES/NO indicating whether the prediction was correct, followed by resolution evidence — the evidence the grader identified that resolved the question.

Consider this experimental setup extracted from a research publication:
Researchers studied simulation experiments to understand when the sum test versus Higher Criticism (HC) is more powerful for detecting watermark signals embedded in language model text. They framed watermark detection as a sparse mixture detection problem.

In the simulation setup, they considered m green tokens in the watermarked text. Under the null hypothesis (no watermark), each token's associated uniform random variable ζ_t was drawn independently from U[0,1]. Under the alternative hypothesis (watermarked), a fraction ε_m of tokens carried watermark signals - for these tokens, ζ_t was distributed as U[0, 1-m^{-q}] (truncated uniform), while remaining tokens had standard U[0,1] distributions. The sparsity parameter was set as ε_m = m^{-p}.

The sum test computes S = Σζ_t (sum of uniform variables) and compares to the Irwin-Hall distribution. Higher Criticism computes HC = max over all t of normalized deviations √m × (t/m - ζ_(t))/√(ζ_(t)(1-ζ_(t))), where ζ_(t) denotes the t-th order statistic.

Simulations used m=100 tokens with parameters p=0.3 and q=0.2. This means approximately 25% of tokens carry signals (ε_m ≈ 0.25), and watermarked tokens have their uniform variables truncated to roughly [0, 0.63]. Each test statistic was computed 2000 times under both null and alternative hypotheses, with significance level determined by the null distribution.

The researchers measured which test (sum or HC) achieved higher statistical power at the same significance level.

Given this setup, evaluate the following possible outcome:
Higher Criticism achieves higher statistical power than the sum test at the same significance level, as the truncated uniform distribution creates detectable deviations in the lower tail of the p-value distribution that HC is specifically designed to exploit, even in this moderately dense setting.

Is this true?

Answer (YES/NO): NO